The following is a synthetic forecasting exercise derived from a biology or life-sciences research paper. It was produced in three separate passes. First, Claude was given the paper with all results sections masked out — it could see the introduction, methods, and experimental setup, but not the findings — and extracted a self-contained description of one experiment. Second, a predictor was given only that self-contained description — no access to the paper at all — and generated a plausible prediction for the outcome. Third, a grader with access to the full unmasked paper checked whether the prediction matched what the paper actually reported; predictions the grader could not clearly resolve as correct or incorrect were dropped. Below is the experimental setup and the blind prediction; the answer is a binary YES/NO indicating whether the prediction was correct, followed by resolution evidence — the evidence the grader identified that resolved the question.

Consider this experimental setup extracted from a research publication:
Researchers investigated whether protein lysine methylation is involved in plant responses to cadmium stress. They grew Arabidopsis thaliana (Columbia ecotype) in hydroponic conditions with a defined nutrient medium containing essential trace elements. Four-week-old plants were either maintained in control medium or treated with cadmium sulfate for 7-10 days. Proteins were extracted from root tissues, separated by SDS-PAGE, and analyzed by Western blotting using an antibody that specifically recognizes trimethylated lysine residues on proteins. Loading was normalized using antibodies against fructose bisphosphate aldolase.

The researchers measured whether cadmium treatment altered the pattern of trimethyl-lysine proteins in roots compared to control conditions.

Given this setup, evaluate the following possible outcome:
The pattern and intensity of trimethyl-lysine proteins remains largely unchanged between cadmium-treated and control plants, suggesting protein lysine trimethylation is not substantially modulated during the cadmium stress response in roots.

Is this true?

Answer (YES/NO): YES